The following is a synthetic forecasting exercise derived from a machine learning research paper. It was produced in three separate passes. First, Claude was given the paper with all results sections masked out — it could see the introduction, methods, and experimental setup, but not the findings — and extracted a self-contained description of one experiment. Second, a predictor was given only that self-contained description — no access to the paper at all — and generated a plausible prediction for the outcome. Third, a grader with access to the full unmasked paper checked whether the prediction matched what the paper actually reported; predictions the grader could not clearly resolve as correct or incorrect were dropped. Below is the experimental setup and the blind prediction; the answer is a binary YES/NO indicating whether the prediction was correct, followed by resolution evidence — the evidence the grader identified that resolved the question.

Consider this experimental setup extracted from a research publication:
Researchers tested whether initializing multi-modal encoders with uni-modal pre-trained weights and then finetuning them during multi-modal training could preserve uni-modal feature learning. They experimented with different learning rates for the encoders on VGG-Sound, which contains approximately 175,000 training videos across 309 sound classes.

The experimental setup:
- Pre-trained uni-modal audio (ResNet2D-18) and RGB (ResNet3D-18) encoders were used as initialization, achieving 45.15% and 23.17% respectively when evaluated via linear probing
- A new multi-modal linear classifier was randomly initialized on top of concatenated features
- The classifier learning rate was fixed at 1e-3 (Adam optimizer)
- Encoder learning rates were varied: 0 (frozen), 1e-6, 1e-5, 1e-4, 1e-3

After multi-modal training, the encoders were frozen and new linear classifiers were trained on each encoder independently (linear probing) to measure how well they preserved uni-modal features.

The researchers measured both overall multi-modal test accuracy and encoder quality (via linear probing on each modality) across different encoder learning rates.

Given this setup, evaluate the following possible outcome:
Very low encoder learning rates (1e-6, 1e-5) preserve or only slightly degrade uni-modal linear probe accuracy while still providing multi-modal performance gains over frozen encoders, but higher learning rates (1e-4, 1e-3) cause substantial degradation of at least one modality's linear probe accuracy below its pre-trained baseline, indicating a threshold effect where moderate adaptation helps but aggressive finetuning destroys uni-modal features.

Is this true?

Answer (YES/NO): NO